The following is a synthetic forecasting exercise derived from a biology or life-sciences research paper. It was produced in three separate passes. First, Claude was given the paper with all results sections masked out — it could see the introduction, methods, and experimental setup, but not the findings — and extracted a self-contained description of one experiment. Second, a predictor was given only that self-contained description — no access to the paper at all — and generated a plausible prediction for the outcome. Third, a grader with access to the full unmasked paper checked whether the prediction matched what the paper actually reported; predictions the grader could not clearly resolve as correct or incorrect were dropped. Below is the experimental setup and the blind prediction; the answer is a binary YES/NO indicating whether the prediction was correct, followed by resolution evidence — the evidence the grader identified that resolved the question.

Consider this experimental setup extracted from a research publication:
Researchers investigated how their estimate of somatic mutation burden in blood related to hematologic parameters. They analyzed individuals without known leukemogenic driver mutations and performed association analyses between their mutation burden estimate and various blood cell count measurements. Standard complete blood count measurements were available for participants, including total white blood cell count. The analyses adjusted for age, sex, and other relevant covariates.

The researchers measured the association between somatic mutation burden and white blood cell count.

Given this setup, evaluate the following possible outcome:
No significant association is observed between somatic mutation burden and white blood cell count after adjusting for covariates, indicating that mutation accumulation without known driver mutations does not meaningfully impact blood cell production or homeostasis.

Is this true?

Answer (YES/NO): NO